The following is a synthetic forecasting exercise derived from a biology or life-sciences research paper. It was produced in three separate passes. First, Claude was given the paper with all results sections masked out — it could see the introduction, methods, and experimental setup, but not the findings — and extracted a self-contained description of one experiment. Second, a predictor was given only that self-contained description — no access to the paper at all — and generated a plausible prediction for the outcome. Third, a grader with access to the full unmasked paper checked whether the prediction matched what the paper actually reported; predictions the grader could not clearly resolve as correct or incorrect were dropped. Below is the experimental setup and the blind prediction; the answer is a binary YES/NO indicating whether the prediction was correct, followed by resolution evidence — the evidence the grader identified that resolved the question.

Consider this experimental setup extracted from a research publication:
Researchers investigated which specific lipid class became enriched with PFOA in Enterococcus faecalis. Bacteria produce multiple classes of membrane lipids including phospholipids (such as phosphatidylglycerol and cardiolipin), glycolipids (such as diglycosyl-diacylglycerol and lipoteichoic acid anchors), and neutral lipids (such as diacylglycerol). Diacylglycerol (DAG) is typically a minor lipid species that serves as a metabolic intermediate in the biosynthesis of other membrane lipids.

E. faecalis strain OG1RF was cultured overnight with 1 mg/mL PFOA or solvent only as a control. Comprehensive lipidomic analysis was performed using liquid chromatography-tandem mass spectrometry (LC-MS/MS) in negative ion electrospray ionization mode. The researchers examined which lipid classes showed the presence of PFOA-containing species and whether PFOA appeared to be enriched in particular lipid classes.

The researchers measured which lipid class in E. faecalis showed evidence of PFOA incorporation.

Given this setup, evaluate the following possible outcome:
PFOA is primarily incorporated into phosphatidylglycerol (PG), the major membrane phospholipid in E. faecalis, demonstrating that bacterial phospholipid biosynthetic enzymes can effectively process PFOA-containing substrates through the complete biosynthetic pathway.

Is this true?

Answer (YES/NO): NO